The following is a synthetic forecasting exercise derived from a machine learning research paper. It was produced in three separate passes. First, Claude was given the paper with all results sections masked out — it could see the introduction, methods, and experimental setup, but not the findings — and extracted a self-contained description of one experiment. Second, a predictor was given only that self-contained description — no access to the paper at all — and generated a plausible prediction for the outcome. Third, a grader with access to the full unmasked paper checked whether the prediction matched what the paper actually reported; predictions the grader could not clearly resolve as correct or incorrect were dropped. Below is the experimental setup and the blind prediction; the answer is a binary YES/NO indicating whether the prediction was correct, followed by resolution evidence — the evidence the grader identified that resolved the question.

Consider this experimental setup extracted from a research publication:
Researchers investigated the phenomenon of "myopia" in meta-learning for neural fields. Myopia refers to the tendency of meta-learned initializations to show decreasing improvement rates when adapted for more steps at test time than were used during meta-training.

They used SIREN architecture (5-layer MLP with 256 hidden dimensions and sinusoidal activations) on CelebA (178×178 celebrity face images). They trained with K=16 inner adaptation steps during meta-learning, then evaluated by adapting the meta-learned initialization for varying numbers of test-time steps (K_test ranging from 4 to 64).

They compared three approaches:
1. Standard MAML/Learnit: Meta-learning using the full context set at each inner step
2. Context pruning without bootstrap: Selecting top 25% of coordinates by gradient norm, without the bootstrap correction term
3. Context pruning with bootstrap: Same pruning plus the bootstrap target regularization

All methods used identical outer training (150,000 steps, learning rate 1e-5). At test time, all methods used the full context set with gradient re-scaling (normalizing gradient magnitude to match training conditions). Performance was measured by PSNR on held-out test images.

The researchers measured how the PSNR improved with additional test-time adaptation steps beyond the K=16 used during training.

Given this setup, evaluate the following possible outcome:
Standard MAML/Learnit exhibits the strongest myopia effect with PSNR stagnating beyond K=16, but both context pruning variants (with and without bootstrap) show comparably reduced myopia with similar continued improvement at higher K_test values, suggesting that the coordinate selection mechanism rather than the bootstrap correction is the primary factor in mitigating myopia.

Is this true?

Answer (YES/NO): NO